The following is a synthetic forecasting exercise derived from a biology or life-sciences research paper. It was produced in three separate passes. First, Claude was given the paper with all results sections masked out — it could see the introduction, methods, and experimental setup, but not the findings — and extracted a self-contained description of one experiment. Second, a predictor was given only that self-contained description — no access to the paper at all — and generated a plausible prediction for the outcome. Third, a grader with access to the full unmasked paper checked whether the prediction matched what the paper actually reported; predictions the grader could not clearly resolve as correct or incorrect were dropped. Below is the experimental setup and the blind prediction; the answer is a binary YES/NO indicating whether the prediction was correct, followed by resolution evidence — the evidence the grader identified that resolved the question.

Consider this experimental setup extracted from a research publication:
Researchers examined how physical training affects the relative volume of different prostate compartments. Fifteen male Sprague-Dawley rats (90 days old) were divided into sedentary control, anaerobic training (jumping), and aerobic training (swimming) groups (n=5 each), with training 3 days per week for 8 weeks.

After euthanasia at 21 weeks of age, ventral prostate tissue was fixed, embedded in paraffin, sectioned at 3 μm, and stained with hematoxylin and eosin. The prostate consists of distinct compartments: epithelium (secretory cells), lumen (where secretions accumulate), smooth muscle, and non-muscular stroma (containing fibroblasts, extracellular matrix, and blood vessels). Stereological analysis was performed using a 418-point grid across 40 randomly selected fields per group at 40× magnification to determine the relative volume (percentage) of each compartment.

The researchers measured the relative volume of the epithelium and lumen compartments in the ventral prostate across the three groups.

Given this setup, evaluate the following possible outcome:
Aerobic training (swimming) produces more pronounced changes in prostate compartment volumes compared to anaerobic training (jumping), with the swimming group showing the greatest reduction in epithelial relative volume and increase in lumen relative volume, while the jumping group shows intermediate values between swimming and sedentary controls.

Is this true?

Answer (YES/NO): NO